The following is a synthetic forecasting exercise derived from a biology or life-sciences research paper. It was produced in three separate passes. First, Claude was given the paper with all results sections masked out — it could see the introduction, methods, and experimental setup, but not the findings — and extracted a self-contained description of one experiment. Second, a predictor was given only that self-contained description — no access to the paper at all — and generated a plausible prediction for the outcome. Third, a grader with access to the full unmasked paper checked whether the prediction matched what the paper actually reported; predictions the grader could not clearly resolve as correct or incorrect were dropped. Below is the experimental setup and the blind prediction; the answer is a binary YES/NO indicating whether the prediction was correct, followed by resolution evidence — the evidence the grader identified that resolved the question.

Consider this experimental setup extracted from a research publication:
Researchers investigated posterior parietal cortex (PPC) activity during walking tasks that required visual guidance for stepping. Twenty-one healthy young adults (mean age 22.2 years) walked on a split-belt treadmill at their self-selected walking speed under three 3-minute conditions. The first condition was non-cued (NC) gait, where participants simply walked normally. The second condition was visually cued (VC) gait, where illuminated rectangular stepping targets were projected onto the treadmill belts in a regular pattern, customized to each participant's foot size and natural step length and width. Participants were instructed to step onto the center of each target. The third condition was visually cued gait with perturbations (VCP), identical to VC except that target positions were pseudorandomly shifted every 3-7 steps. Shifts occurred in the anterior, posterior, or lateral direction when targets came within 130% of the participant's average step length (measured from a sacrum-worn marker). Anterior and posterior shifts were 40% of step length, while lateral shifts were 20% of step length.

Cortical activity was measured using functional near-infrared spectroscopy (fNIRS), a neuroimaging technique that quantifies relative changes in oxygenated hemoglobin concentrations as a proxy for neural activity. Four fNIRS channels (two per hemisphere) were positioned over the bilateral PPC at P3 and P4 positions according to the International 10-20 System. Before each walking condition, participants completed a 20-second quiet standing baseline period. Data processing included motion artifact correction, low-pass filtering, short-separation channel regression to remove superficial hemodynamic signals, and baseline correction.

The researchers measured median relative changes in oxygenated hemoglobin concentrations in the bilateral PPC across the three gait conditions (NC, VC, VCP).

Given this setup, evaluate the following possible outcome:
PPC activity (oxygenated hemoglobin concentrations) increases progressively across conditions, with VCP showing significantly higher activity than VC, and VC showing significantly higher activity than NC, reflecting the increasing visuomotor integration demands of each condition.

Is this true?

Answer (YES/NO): NO